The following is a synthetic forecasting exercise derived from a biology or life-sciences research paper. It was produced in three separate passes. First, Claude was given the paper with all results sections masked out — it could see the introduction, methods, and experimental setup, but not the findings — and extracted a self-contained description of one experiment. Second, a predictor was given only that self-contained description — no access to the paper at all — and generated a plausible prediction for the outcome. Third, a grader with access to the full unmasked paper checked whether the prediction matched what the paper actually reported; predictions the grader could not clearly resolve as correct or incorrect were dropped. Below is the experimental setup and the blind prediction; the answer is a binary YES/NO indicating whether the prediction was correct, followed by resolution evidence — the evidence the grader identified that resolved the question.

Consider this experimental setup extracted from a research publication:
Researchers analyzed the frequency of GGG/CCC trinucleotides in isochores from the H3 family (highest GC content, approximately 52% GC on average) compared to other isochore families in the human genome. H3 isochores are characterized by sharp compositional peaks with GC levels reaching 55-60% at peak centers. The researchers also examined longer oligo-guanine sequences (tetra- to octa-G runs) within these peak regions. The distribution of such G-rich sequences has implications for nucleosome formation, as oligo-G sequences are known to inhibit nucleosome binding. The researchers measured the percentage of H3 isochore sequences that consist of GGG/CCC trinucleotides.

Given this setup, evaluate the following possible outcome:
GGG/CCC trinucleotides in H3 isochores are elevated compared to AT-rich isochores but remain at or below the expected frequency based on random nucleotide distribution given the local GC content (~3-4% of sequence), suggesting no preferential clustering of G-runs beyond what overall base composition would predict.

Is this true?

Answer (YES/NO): NO